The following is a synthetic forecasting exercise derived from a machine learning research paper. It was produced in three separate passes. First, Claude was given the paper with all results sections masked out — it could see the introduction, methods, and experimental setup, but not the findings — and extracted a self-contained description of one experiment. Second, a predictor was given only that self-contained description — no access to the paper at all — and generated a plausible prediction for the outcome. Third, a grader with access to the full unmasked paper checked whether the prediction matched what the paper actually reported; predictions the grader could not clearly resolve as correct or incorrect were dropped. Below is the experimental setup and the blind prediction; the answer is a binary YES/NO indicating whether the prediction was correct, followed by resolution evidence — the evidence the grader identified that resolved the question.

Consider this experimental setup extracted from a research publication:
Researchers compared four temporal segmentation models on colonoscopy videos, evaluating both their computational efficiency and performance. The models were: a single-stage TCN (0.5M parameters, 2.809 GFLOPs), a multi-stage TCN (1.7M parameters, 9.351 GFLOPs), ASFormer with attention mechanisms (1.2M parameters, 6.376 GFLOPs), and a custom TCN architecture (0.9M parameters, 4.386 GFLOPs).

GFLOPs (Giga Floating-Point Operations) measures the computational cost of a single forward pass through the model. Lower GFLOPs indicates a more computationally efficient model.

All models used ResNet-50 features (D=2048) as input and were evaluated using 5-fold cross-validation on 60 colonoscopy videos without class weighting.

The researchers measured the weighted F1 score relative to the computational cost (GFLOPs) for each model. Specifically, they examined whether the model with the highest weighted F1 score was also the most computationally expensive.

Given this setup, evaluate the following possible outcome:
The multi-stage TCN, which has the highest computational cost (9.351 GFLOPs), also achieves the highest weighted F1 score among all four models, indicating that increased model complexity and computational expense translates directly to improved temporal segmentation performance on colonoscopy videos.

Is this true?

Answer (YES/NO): NO